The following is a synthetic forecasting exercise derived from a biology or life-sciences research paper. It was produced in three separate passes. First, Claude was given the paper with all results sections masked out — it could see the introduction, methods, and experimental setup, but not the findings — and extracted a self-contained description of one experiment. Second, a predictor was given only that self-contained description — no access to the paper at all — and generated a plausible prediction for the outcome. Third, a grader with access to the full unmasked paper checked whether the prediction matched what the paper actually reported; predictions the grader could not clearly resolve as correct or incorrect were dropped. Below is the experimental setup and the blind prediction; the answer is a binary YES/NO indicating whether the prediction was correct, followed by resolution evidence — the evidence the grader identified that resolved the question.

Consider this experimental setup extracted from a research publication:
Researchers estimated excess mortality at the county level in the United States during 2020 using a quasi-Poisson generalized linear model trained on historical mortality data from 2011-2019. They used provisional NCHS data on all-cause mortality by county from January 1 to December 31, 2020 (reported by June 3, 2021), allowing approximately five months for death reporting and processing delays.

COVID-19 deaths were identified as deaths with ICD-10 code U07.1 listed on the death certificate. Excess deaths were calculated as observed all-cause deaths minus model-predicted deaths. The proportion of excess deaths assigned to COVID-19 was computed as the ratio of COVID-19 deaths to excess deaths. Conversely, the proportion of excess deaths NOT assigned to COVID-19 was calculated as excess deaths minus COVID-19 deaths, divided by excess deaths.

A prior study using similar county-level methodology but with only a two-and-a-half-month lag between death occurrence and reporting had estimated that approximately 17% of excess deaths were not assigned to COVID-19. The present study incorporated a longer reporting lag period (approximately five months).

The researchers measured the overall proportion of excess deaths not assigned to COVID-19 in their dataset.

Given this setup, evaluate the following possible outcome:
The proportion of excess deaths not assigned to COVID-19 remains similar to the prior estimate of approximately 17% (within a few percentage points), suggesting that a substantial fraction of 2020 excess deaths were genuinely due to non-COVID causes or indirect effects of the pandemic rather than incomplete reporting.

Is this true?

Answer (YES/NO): NO